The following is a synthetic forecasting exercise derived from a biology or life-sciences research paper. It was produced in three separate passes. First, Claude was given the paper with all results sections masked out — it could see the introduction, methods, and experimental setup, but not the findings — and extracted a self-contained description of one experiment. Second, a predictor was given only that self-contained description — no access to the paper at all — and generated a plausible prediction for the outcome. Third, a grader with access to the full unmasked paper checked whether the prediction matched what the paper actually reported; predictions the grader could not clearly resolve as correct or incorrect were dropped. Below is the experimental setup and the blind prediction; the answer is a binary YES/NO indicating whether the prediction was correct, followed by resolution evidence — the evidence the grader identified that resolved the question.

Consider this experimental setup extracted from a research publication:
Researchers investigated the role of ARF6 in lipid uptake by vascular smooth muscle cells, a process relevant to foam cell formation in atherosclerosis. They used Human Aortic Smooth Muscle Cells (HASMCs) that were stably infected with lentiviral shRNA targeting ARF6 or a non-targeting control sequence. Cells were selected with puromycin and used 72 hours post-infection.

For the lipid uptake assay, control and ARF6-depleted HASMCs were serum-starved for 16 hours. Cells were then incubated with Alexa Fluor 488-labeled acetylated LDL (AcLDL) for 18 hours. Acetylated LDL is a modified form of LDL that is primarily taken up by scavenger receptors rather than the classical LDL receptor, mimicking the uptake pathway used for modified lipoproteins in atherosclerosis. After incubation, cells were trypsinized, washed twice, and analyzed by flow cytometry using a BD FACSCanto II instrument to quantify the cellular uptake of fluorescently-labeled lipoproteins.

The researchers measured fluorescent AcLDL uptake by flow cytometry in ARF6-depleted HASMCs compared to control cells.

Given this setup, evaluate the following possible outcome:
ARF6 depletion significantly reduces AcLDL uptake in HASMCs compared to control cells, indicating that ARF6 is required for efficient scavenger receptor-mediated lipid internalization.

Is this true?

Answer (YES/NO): YES